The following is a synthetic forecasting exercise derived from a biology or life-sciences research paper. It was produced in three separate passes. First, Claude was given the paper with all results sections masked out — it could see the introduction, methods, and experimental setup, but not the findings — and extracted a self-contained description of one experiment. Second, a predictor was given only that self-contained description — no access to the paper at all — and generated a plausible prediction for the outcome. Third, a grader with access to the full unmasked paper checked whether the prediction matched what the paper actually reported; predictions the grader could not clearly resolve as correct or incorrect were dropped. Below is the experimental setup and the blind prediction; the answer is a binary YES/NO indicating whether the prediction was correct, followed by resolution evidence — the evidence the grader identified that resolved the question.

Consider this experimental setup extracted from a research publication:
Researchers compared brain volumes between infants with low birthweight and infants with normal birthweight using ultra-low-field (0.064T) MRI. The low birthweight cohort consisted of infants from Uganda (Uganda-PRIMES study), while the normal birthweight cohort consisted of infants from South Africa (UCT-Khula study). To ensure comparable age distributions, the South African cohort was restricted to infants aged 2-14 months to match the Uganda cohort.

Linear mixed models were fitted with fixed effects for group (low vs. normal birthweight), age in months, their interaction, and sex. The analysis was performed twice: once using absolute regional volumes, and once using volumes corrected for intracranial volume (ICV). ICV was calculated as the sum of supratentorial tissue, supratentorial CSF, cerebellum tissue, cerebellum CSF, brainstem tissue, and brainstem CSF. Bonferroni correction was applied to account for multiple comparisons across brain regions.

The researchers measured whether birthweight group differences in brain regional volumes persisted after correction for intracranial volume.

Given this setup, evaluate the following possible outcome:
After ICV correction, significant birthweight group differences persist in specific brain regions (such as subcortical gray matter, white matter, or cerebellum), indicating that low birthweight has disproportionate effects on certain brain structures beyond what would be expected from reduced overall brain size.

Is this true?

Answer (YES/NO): YES